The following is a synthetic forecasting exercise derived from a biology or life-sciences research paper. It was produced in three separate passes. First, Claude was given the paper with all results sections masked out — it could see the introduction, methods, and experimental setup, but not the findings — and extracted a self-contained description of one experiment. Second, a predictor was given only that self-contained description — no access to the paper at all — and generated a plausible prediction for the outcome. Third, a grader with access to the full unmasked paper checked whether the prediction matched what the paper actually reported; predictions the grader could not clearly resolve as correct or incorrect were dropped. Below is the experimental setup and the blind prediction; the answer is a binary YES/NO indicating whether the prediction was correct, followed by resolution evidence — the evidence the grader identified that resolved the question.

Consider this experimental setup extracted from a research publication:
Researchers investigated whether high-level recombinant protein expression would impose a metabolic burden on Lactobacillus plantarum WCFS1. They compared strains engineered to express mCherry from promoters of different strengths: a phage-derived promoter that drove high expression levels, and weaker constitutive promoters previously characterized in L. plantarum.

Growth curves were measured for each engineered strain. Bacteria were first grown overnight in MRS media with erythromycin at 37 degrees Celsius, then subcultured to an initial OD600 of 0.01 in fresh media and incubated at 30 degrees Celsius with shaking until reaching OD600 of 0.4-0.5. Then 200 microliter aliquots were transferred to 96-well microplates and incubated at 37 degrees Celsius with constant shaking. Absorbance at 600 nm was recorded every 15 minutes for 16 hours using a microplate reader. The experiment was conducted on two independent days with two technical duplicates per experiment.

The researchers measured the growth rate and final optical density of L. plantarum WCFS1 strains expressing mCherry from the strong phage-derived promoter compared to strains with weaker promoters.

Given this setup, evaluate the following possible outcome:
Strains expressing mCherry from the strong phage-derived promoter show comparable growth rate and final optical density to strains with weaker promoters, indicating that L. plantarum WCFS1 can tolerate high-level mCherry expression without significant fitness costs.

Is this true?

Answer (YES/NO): NO